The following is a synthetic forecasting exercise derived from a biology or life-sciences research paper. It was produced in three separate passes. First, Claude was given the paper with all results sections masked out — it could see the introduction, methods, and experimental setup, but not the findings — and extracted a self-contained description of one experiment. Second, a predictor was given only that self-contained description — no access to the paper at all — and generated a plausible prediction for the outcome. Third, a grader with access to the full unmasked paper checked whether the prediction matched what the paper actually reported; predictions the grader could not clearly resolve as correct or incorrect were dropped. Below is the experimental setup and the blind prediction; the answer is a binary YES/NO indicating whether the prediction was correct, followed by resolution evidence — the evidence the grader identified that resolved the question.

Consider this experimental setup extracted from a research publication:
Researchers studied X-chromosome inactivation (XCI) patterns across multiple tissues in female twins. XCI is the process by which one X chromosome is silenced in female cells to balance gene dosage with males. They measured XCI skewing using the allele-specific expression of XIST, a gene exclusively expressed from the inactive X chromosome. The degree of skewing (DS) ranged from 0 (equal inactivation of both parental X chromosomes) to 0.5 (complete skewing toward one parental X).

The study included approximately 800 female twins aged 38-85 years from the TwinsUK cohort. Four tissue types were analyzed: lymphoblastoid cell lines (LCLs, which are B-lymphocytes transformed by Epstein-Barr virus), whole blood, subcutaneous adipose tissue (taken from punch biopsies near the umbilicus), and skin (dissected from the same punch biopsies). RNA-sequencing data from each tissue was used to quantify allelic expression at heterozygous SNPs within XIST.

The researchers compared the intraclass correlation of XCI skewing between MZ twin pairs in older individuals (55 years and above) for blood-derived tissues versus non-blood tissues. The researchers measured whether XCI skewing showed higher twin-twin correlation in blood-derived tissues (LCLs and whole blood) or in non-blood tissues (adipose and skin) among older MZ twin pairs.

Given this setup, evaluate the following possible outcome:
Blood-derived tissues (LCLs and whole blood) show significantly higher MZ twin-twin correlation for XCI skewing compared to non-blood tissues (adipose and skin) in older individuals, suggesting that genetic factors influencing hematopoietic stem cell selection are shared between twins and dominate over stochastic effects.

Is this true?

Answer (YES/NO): YES